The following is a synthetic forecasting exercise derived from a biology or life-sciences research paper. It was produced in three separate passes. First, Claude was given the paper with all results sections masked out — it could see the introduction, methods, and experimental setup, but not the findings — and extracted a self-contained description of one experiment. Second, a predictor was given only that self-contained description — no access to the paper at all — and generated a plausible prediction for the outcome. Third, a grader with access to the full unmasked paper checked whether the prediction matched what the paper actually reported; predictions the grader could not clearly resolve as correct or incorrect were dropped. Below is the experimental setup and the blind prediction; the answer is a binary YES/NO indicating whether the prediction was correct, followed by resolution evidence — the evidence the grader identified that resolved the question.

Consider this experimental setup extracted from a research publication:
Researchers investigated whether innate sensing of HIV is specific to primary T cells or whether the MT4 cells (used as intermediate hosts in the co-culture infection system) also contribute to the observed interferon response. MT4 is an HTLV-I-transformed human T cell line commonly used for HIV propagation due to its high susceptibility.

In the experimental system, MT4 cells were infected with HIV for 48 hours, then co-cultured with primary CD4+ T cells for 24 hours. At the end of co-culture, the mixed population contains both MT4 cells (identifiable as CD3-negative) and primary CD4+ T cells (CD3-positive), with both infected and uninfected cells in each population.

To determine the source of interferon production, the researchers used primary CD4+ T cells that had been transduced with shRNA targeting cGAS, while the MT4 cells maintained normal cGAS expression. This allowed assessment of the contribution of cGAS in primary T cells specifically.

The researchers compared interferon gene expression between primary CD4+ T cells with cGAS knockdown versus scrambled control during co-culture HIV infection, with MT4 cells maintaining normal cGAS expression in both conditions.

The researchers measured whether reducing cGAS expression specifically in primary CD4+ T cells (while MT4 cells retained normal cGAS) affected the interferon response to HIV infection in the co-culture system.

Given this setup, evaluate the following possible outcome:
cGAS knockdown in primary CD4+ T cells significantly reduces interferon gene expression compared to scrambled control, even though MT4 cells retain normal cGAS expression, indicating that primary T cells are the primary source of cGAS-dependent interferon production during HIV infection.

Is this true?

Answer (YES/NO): YES